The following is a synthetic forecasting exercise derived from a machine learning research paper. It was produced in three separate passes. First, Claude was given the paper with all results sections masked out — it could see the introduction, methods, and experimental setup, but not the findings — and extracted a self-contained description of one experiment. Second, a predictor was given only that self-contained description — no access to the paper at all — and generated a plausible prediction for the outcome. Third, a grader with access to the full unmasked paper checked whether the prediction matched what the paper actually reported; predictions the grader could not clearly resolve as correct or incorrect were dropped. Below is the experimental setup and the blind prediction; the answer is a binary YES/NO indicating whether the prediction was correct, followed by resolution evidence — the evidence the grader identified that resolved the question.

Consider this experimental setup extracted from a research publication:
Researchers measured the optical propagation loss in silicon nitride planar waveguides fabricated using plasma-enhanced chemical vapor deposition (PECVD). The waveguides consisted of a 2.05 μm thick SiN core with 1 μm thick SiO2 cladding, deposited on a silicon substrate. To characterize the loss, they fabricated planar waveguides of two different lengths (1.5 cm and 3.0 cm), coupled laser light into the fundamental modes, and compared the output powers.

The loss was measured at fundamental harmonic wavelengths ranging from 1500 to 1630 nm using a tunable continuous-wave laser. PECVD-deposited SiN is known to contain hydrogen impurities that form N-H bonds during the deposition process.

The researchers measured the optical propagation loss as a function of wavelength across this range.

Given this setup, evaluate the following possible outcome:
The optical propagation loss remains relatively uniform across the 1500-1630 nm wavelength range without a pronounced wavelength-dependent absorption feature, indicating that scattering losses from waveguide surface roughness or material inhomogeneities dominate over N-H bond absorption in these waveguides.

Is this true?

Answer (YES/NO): NO